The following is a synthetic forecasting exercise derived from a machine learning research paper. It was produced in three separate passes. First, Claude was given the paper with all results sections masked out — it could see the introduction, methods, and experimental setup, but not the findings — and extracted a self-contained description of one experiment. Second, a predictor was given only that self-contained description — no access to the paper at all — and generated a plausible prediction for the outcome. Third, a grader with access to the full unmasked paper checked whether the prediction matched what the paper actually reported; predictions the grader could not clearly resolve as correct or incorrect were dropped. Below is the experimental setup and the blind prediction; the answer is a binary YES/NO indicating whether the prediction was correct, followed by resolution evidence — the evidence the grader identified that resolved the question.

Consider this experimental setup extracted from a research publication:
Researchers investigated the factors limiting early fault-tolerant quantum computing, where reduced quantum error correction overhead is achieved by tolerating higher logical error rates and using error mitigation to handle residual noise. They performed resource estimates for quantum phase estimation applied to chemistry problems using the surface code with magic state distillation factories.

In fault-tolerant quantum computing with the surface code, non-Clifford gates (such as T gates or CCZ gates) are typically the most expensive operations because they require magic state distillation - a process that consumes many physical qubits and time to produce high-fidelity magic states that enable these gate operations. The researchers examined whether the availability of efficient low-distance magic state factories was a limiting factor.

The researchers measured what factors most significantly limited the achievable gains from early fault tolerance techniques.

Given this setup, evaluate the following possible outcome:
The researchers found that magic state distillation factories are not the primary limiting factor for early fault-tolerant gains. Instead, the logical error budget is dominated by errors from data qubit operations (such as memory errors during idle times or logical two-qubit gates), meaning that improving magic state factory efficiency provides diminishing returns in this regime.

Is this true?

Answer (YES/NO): NO